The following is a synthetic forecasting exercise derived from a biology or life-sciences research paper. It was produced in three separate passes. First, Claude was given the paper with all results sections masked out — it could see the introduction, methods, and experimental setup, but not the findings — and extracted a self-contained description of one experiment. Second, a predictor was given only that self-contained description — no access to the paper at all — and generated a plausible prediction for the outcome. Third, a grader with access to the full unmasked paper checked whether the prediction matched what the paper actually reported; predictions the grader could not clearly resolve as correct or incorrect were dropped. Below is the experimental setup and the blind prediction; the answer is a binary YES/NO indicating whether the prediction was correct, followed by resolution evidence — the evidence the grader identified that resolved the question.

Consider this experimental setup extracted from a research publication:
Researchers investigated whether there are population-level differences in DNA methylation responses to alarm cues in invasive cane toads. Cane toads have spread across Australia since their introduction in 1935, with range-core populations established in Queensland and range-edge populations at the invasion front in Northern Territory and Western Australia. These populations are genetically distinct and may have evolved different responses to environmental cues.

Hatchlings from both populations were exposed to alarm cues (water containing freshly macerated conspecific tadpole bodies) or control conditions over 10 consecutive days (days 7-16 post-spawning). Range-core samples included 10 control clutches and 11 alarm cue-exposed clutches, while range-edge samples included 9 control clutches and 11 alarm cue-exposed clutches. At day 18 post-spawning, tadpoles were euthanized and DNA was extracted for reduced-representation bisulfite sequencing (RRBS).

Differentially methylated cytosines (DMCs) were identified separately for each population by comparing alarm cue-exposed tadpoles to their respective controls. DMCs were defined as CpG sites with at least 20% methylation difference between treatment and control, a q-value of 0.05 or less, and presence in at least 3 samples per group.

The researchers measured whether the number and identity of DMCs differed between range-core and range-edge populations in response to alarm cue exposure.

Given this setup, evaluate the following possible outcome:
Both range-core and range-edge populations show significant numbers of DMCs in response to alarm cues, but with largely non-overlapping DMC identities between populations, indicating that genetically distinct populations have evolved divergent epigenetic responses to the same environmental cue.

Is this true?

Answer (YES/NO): YES